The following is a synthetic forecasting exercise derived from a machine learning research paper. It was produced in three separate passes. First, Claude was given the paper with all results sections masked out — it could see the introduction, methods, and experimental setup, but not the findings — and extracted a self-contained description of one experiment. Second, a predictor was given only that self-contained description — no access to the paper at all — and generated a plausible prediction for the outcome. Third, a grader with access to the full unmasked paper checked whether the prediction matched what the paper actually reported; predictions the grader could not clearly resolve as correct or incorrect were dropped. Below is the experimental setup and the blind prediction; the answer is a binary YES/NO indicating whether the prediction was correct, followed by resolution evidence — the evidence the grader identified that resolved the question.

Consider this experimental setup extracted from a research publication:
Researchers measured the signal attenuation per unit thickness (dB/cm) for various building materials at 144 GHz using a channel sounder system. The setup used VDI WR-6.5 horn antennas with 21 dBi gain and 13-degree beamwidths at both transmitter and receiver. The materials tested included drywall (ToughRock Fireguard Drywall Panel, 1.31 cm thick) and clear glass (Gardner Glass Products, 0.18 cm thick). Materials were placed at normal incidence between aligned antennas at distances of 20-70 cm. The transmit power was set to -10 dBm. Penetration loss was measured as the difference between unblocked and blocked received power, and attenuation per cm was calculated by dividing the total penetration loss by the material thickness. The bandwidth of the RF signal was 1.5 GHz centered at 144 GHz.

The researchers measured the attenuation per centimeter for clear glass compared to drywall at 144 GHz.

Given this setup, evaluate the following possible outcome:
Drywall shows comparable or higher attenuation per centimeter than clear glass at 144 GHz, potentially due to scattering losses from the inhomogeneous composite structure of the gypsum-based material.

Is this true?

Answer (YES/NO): NO